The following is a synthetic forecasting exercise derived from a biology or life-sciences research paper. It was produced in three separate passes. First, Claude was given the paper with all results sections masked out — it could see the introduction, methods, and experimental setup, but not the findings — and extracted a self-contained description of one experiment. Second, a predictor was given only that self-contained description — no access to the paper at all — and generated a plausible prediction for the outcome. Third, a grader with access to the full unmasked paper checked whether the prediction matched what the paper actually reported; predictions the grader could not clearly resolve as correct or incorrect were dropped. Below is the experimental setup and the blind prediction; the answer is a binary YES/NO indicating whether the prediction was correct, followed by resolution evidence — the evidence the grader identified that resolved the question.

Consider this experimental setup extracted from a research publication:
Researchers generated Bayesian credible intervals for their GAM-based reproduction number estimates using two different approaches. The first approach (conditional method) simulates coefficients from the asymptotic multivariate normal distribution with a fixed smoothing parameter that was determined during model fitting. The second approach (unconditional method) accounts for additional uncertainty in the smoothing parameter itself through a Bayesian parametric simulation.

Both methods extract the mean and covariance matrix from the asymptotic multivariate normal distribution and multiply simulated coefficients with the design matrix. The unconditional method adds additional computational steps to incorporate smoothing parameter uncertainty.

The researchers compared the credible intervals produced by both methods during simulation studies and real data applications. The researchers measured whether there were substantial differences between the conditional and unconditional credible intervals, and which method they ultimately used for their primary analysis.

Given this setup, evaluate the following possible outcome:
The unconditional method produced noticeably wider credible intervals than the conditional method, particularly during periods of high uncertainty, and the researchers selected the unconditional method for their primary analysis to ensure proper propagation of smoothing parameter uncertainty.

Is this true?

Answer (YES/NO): NO